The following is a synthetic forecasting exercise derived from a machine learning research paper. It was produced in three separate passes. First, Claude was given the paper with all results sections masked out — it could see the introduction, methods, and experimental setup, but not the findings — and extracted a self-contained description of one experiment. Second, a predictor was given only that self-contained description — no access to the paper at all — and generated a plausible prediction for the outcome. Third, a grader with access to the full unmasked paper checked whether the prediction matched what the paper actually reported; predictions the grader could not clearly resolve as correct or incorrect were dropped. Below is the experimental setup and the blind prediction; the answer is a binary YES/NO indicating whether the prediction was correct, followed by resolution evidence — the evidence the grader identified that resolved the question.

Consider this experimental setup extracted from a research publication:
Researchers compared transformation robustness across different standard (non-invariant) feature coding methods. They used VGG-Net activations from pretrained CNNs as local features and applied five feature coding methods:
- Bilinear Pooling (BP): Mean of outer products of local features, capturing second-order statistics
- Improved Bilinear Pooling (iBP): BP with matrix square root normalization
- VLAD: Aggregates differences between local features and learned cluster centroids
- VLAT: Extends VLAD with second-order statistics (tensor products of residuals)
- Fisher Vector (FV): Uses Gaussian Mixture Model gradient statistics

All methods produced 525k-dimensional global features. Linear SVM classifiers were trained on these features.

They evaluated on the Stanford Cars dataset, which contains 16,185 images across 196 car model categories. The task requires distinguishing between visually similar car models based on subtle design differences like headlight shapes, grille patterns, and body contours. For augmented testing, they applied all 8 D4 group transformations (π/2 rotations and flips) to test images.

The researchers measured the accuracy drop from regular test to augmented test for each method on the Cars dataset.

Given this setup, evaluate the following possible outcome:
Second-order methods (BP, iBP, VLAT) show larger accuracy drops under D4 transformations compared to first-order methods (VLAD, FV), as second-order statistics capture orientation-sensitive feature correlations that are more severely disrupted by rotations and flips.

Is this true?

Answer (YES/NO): YES